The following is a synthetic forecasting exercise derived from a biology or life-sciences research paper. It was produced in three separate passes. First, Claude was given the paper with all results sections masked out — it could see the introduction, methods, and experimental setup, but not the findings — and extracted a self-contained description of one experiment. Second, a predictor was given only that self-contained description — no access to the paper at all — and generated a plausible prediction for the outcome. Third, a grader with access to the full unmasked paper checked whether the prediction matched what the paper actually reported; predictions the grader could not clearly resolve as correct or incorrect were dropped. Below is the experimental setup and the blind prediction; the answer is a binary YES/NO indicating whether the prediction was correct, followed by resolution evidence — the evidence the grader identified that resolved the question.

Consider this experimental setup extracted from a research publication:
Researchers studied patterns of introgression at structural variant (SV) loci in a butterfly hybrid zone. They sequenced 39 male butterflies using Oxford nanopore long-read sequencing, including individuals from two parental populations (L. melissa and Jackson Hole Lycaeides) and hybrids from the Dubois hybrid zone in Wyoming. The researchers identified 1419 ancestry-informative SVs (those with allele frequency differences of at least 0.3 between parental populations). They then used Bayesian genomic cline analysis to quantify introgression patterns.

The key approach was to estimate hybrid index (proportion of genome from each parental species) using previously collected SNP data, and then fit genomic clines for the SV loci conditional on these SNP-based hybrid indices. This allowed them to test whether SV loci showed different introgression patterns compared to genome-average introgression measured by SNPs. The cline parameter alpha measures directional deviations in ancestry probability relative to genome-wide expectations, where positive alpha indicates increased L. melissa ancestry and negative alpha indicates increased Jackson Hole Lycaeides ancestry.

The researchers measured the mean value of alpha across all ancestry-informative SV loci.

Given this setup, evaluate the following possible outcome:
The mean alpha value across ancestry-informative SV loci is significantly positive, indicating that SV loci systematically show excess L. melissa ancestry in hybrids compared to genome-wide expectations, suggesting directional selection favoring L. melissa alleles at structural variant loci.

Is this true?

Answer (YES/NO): NO